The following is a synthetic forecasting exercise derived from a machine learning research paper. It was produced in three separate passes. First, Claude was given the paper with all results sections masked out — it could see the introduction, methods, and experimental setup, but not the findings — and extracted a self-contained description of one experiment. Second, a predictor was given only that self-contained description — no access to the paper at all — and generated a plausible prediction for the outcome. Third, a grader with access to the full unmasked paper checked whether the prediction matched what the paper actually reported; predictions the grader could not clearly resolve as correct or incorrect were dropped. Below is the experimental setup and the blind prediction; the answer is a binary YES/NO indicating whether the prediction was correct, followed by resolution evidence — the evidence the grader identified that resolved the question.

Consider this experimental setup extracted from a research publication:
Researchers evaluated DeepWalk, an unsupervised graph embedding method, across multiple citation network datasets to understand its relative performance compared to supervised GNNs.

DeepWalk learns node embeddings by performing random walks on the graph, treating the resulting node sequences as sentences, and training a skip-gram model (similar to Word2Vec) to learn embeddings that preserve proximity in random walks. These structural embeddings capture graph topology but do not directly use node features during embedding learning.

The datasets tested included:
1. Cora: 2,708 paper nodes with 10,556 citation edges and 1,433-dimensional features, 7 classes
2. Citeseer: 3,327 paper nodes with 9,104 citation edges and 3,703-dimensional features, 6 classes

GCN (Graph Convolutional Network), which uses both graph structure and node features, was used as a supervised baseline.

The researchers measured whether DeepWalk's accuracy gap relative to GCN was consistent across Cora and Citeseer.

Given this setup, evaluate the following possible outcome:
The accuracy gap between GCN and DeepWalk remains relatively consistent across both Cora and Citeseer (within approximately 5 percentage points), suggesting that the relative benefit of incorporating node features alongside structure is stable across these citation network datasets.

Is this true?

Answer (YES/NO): NO